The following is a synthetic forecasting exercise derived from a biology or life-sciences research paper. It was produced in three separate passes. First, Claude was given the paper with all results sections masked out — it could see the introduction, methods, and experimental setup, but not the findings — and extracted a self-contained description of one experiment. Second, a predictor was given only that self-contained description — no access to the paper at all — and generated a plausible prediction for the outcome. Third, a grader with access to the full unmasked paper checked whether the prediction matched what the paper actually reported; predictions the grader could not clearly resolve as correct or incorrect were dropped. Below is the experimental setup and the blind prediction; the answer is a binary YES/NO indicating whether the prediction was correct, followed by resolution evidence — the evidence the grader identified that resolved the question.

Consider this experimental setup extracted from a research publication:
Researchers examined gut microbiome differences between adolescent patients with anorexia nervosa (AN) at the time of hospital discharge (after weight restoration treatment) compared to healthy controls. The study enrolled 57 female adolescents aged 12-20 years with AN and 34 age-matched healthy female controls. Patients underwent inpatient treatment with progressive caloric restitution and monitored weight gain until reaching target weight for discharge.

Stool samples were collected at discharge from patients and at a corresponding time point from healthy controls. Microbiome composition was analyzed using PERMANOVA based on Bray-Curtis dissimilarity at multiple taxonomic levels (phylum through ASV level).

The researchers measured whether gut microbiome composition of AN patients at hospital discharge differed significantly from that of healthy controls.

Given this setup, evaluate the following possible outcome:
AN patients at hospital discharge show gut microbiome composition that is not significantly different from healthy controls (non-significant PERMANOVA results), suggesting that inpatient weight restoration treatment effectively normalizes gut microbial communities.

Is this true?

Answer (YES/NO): NO